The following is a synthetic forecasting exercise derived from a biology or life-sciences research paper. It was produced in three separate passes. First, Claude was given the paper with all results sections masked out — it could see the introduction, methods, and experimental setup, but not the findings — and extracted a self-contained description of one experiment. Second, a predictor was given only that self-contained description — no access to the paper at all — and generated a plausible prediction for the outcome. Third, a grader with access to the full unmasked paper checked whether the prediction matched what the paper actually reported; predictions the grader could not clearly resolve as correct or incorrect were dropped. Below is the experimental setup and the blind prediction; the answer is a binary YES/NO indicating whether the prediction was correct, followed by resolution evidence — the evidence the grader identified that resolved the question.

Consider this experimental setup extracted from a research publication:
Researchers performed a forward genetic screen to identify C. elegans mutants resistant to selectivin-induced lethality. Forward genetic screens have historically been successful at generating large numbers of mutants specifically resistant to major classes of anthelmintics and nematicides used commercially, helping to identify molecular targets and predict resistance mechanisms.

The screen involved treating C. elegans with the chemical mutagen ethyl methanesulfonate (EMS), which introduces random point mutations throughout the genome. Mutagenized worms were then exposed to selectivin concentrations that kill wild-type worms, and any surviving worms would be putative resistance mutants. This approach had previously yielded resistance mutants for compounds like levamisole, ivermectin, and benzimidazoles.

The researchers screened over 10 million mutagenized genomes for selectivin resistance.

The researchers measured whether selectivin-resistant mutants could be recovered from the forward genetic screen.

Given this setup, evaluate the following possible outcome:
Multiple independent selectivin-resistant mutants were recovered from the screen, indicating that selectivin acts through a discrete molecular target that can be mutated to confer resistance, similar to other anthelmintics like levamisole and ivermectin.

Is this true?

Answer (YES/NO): NO